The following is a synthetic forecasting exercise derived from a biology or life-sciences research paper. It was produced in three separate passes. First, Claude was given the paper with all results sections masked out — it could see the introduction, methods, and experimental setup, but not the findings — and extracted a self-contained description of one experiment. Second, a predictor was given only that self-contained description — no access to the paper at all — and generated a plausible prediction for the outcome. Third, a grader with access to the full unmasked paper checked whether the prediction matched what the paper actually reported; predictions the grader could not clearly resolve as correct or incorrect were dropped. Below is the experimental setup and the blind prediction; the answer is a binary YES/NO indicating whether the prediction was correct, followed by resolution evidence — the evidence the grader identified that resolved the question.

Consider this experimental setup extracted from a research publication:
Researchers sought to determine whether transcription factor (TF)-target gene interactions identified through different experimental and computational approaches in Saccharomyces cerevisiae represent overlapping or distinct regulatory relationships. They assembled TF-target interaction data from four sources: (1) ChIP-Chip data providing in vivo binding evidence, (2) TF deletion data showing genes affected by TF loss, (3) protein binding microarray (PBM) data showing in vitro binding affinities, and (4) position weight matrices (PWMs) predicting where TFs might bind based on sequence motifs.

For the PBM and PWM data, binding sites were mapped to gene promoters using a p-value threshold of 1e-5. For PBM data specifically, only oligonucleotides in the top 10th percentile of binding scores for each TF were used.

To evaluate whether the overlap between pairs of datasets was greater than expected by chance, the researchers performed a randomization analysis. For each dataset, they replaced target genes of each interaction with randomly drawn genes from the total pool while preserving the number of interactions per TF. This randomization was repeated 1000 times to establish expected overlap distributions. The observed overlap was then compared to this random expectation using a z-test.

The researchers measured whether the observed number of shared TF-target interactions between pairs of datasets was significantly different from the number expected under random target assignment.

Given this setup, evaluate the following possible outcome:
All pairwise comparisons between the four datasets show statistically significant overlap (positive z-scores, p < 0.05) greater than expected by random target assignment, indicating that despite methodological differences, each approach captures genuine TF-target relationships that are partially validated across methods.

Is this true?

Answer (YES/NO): NO